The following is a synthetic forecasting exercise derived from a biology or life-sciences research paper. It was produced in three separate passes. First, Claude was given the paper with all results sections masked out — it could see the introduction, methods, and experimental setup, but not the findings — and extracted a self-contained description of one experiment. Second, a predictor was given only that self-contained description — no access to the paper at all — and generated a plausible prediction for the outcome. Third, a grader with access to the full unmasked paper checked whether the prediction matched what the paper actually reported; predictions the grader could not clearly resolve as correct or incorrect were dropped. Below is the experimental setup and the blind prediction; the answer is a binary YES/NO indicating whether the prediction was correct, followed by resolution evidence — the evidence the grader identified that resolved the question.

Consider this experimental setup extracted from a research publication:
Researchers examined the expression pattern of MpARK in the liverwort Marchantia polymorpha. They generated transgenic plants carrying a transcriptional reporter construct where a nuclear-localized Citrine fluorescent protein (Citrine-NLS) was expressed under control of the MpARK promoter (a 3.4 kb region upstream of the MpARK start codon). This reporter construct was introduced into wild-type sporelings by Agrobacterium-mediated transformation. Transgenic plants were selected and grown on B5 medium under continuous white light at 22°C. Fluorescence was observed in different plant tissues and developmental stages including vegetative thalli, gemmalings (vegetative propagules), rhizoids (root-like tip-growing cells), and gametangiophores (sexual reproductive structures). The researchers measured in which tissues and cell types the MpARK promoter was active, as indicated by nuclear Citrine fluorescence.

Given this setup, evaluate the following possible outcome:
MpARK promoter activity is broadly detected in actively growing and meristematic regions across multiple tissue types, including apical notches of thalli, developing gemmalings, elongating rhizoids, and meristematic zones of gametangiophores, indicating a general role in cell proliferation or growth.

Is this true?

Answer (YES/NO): NO